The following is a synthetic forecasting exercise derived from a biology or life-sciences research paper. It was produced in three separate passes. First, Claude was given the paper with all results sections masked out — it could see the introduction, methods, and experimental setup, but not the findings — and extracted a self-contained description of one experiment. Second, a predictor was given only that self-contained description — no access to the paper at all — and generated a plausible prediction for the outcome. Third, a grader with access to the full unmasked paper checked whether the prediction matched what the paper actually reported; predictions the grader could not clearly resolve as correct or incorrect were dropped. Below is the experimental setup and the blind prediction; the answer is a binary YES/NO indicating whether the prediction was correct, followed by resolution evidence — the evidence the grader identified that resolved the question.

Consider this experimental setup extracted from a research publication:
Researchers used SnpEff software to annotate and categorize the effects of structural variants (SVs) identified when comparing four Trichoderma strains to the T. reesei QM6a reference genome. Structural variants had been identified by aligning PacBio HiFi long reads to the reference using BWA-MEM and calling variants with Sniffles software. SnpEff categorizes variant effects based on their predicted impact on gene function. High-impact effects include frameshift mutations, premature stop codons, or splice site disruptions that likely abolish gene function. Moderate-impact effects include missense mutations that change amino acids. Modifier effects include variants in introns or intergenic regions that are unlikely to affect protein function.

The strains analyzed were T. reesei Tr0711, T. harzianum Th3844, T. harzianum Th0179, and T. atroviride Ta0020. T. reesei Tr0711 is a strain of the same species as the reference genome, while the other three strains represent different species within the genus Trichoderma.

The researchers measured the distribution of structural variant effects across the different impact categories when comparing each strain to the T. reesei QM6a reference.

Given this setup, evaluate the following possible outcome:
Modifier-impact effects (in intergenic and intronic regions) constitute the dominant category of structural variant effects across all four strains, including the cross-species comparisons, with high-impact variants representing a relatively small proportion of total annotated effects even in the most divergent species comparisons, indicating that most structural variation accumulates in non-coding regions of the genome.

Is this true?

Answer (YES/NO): YES